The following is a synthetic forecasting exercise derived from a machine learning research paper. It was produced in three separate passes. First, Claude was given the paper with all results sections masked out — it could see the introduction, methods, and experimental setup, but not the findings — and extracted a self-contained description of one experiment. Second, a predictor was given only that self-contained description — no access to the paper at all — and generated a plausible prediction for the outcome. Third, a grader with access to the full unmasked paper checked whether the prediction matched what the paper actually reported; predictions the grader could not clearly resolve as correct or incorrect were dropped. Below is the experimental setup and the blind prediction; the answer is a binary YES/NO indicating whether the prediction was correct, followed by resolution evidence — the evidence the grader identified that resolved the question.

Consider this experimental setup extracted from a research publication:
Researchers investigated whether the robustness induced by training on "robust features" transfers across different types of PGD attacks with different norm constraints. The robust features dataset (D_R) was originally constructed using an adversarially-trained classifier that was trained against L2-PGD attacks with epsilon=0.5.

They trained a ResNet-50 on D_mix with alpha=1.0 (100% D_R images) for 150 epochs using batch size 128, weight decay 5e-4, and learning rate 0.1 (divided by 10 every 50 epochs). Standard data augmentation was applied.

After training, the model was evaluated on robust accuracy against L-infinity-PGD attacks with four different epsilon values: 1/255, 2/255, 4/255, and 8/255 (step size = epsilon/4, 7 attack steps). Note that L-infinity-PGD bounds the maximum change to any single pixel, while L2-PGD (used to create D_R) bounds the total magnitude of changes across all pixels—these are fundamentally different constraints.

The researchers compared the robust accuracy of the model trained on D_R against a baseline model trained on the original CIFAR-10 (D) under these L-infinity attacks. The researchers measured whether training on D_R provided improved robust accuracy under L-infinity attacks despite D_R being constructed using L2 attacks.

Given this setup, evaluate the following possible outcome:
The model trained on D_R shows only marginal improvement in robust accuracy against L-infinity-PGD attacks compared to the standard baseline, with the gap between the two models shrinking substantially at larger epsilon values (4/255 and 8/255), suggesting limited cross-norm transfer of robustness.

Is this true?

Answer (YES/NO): NO